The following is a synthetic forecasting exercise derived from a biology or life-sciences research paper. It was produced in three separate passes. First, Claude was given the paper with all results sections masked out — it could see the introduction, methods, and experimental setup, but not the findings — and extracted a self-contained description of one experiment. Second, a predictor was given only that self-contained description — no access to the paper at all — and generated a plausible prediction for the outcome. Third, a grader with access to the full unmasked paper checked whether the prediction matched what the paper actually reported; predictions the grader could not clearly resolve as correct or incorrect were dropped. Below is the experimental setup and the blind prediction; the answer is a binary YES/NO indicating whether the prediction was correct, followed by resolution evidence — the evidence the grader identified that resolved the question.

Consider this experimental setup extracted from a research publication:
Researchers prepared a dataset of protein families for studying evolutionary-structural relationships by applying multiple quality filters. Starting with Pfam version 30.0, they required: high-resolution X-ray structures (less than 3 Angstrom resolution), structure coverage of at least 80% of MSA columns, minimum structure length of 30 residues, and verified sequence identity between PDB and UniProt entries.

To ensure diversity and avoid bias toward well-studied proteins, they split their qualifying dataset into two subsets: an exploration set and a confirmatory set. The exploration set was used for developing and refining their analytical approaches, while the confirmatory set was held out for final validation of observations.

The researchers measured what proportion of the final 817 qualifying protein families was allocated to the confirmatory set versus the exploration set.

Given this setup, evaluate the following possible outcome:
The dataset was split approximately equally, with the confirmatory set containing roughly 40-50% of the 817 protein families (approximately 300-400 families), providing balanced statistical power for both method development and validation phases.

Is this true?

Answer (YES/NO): NO